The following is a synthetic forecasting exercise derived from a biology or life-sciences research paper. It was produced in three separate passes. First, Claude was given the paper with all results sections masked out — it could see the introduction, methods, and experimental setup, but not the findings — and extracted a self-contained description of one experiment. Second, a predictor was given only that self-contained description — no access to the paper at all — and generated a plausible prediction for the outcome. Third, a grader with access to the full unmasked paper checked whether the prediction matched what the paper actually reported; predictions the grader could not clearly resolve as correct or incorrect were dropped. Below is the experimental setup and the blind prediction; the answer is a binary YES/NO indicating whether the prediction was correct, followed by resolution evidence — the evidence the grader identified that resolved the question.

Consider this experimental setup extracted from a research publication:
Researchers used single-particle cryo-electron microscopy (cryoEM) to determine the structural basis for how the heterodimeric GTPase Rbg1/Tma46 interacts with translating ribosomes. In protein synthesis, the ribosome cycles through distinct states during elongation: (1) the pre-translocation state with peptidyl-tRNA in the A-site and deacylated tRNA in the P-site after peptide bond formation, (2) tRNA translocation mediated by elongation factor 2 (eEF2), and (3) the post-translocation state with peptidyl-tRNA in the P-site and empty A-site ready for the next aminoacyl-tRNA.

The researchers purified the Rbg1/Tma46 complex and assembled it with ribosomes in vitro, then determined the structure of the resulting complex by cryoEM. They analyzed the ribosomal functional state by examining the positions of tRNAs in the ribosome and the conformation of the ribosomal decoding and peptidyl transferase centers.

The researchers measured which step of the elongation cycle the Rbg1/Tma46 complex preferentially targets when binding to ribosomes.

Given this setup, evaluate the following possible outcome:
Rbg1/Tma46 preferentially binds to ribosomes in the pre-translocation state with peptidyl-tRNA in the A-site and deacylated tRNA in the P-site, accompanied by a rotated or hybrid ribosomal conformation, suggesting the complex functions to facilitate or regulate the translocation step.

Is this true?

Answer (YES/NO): NO